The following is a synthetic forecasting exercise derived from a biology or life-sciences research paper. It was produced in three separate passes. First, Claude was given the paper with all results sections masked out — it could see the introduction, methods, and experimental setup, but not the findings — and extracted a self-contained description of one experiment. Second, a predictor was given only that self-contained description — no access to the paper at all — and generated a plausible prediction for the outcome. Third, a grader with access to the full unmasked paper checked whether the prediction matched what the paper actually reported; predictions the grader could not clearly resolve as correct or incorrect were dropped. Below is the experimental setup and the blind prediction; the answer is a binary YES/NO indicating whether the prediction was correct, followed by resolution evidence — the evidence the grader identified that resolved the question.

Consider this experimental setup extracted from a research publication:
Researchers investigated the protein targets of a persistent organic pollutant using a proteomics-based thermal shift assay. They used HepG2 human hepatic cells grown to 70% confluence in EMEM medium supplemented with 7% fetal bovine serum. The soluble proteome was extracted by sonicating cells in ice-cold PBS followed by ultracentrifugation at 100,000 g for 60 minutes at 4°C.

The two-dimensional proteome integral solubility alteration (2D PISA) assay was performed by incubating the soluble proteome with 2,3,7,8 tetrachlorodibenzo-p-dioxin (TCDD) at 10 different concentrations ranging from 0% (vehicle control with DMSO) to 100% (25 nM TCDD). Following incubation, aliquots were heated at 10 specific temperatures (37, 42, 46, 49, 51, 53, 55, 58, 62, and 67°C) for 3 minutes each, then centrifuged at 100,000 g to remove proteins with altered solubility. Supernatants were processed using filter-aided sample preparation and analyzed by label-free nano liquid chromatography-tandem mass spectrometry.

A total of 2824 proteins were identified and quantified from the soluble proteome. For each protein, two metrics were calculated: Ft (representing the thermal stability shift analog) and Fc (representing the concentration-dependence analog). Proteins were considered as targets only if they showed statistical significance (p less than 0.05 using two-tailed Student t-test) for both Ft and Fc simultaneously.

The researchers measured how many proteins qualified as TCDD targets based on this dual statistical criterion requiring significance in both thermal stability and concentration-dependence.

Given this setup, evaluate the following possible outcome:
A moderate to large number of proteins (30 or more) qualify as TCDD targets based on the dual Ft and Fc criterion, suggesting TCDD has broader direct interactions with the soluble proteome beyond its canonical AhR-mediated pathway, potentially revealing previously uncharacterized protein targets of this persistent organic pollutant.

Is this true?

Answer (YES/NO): NO